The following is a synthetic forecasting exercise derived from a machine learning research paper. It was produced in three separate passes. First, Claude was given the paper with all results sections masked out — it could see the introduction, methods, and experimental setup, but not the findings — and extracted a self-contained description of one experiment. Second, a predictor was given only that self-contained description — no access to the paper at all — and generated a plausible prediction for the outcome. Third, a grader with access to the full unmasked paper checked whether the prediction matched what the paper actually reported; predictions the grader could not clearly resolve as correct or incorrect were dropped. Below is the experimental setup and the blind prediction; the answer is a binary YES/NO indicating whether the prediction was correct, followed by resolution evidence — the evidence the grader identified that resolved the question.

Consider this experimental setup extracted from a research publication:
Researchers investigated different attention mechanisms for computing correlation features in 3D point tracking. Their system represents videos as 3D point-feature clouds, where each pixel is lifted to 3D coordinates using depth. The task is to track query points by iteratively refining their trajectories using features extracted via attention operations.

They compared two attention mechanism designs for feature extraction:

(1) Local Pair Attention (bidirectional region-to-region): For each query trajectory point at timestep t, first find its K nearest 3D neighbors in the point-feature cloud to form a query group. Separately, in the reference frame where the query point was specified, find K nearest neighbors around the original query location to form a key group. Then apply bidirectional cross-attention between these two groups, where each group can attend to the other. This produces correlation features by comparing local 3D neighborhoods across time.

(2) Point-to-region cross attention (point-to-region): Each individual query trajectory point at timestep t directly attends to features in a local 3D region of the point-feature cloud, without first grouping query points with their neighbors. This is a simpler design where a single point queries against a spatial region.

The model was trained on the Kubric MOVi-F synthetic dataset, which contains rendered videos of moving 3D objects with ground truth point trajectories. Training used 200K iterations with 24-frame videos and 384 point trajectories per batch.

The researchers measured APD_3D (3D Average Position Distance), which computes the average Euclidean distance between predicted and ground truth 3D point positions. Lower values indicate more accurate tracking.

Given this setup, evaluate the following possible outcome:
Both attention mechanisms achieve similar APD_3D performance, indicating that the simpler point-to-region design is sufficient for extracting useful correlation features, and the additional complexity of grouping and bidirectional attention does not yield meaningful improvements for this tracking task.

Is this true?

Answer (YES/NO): NO